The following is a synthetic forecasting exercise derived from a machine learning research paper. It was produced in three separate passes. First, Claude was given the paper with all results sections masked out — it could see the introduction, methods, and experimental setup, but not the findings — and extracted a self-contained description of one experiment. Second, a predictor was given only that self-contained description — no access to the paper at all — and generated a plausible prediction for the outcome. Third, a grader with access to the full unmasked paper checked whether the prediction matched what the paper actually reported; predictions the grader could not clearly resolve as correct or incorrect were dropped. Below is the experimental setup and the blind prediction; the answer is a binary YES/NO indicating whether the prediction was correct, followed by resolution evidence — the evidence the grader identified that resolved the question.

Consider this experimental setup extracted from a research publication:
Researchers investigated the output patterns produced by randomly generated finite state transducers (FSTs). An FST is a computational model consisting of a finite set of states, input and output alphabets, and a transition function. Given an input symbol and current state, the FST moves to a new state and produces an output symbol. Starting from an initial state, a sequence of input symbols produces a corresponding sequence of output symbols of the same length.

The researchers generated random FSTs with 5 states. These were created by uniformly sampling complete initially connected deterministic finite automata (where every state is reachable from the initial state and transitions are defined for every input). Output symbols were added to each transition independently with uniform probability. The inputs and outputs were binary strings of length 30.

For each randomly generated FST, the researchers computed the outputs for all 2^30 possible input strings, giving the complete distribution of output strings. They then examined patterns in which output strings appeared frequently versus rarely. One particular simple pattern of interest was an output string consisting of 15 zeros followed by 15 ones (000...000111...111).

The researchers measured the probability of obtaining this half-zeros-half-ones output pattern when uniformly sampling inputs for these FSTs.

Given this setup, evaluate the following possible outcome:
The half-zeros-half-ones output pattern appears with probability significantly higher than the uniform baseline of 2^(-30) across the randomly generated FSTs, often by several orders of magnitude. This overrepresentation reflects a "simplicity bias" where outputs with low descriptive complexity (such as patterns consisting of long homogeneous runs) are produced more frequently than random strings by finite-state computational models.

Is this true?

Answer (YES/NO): NO